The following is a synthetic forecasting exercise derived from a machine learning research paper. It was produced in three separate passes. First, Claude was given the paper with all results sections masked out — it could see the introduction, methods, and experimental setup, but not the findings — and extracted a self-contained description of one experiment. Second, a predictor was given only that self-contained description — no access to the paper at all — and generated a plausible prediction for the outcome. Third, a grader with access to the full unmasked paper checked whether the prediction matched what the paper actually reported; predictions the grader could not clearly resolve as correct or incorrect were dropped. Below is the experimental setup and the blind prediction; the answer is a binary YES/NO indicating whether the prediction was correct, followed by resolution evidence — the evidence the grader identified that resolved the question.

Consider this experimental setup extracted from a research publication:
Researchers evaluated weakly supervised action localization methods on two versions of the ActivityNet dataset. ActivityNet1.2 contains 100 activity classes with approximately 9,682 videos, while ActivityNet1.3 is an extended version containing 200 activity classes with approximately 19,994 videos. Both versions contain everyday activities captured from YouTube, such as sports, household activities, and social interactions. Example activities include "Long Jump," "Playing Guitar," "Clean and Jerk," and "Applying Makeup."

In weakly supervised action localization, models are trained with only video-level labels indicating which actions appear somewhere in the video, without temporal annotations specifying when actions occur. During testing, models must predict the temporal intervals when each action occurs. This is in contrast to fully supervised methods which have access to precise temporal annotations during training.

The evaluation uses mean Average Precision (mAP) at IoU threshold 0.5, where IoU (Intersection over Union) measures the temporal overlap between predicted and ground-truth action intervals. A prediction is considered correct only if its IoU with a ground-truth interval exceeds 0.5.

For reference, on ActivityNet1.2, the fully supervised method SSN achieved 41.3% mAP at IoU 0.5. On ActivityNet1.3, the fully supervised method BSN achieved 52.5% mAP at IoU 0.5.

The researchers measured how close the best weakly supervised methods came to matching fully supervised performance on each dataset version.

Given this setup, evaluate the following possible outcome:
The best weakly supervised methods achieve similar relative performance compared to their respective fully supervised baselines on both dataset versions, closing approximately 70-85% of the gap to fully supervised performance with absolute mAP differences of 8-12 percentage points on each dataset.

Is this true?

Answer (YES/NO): NO